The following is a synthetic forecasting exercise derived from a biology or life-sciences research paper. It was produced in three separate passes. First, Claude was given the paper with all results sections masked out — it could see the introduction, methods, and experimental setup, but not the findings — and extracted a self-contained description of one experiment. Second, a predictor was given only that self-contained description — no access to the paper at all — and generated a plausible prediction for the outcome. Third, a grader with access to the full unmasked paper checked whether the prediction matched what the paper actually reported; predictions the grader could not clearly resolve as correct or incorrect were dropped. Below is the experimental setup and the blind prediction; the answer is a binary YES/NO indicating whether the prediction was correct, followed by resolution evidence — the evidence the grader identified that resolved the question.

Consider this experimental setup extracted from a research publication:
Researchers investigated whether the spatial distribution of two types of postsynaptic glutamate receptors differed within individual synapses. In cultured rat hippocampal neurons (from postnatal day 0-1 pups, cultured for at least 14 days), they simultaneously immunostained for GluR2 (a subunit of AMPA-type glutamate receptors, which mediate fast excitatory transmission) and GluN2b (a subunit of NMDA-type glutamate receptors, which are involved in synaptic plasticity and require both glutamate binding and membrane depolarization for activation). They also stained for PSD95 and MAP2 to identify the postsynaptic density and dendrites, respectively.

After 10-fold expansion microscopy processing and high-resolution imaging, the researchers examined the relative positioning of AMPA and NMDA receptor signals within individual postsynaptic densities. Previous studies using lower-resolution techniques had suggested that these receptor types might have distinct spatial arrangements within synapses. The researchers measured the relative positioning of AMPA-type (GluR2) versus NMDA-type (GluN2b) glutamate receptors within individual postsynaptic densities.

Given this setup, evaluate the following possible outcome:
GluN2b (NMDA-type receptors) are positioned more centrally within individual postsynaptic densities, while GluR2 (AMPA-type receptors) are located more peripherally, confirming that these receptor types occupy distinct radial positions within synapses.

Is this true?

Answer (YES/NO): YES